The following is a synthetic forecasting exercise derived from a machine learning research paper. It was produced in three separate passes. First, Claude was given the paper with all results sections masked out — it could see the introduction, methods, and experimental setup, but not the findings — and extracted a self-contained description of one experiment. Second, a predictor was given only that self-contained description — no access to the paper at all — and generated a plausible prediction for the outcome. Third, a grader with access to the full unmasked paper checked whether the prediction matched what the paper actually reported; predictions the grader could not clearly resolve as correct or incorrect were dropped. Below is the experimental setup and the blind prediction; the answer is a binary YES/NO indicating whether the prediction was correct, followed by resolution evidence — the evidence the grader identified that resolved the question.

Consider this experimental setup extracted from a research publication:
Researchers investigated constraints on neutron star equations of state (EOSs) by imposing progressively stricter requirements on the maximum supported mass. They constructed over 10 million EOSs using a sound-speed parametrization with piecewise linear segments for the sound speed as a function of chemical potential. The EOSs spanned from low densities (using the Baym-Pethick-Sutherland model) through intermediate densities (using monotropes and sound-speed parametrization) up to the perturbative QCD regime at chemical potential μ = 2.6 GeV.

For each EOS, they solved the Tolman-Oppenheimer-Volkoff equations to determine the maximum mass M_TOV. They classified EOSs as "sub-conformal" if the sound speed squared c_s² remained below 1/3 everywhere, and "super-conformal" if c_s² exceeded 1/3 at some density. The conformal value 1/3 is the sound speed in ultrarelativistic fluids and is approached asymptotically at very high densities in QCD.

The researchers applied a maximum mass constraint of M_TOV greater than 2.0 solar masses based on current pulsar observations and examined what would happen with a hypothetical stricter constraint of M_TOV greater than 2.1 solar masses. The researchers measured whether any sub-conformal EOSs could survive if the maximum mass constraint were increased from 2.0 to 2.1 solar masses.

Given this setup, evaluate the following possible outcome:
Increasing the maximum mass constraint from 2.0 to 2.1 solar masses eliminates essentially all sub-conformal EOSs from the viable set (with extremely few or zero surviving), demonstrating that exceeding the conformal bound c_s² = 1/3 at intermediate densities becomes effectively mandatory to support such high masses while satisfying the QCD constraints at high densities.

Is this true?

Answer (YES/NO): YES